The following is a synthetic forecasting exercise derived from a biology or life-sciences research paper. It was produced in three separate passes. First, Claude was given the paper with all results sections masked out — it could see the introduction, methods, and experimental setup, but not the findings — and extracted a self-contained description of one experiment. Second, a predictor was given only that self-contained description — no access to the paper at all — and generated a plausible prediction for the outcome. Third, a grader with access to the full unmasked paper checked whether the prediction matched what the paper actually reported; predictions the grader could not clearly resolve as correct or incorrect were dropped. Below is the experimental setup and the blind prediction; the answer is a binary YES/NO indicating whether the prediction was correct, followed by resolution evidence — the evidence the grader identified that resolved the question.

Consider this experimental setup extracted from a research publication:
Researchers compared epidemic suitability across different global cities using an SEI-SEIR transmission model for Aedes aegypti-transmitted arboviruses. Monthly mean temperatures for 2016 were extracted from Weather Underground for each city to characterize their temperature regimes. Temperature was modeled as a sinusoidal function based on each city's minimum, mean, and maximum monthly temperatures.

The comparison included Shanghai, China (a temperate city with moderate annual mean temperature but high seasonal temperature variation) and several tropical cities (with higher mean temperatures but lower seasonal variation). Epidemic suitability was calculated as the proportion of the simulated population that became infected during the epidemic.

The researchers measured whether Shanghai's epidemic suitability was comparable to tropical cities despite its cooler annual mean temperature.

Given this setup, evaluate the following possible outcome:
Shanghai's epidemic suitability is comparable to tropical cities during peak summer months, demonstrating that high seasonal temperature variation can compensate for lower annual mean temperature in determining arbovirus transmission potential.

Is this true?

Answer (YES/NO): NO